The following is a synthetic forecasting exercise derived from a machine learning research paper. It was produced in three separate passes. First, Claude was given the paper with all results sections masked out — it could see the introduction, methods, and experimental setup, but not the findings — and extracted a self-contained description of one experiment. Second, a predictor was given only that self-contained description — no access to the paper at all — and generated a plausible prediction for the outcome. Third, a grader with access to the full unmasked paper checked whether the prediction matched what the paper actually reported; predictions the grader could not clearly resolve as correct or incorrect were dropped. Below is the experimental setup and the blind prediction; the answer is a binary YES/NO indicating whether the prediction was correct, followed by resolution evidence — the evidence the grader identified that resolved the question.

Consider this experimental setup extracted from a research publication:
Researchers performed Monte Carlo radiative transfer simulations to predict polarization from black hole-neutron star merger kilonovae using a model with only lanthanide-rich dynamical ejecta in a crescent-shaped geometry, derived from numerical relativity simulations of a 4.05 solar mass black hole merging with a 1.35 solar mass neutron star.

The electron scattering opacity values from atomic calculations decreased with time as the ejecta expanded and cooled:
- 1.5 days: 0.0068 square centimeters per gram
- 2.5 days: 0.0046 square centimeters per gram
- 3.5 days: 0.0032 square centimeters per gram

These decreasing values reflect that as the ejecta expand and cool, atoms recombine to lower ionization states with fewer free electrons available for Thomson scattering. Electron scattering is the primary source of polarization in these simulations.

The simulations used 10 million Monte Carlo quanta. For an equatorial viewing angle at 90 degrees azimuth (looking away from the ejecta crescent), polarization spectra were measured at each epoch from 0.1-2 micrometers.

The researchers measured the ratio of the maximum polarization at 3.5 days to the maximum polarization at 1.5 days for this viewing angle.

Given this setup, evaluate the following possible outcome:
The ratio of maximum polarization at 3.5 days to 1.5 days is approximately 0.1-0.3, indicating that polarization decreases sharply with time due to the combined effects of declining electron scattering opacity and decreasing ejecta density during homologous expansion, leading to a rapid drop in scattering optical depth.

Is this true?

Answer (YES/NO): NO